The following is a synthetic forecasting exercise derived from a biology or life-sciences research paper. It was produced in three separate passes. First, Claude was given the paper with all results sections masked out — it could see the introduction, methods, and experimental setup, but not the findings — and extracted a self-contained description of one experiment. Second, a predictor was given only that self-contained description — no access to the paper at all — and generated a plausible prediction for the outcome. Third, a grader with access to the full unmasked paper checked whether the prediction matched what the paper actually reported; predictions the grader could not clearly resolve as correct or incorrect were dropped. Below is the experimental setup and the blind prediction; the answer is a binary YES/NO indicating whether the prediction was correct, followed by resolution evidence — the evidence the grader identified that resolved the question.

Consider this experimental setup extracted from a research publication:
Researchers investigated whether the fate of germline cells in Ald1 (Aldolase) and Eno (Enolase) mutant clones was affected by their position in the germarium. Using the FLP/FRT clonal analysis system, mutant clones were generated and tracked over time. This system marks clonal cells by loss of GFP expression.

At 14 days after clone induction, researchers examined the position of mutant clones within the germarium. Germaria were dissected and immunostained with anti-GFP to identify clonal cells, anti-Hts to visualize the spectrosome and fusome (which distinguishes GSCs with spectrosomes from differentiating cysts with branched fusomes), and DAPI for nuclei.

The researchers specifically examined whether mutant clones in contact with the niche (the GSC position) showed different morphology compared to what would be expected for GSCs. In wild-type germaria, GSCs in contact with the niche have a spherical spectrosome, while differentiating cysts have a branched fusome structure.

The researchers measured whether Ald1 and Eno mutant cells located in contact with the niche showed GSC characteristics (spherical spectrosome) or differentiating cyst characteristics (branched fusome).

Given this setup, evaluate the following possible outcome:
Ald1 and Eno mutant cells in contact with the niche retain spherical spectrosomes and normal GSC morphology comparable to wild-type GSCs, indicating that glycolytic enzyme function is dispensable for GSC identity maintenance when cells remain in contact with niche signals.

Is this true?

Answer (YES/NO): NO